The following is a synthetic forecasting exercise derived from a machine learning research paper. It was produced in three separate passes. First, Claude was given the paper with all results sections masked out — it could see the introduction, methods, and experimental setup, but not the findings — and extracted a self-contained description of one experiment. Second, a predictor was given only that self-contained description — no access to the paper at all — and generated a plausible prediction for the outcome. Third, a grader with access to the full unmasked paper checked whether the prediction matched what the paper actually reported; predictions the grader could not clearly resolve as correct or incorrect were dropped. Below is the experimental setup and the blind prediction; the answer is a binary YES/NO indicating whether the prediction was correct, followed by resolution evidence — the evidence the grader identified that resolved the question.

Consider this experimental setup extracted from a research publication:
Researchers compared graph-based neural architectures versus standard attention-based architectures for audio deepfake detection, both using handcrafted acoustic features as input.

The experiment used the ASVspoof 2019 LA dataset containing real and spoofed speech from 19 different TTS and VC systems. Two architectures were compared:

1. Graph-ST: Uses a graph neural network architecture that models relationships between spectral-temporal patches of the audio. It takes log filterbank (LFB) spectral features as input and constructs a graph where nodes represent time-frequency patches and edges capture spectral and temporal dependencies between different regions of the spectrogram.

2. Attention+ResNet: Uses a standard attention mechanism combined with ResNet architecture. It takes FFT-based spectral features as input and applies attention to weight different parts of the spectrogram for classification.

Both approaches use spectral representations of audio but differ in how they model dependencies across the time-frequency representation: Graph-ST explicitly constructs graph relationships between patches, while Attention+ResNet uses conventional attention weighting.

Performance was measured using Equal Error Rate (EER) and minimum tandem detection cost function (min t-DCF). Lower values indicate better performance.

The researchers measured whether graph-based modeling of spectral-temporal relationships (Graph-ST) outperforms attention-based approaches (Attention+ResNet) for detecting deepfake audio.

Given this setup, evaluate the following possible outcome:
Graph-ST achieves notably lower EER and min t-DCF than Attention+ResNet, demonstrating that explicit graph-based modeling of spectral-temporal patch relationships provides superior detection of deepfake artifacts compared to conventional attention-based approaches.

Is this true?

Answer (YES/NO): YES